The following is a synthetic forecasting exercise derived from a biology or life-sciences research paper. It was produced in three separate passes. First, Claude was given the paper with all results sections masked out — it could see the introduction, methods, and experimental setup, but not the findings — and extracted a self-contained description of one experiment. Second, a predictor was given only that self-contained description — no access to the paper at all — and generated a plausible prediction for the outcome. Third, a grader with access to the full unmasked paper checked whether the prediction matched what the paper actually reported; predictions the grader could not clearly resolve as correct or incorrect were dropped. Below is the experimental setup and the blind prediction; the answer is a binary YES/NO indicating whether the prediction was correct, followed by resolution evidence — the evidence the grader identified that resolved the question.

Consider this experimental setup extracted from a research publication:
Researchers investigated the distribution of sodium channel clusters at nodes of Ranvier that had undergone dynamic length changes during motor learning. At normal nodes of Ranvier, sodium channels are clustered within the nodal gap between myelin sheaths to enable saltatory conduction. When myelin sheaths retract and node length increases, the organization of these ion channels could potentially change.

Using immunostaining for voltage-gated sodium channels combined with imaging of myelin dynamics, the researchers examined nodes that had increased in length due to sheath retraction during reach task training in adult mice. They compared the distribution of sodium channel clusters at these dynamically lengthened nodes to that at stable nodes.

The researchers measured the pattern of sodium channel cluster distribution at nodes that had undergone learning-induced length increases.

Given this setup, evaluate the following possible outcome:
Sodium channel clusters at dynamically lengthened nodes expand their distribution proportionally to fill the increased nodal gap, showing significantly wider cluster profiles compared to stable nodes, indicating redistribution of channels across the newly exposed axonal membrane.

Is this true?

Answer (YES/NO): NO